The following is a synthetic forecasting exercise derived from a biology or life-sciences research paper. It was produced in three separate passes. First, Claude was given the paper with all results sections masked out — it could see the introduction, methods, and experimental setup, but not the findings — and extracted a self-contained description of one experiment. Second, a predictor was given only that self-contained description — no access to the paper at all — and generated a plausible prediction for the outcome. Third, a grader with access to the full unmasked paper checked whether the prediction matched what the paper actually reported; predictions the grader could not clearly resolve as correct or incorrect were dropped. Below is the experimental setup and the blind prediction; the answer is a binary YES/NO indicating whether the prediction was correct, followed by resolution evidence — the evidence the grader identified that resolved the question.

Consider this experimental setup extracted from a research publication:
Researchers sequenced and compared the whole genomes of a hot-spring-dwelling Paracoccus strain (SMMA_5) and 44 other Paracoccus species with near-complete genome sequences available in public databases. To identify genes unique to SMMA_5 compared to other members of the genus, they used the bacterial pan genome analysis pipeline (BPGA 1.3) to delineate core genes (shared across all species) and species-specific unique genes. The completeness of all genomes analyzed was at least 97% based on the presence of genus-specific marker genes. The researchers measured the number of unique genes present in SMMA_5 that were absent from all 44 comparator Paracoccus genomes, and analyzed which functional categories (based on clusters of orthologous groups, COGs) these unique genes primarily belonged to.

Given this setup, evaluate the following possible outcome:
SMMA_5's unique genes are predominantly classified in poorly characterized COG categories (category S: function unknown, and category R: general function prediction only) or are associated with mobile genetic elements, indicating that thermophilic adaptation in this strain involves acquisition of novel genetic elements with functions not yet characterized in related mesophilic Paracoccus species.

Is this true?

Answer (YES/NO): NO